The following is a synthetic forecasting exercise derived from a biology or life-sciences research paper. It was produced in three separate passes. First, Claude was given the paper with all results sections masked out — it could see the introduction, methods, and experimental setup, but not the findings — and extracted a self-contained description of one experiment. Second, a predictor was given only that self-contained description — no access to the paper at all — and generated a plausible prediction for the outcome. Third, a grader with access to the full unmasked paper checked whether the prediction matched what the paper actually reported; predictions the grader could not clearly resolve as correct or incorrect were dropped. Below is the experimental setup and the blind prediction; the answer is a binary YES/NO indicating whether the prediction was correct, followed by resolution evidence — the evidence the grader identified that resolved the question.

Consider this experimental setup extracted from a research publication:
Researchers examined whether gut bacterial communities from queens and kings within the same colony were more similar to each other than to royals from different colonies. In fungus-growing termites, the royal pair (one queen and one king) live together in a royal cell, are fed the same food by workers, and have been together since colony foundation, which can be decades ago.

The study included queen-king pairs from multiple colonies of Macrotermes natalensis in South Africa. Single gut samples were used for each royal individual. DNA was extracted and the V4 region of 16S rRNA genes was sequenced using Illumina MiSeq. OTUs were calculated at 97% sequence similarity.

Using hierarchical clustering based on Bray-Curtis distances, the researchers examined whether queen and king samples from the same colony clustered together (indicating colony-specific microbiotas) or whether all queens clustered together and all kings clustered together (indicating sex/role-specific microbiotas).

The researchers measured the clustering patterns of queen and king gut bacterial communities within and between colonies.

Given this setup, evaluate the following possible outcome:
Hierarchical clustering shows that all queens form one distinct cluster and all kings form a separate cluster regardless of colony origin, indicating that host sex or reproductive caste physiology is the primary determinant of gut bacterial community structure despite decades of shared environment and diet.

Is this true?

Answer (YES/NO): NO